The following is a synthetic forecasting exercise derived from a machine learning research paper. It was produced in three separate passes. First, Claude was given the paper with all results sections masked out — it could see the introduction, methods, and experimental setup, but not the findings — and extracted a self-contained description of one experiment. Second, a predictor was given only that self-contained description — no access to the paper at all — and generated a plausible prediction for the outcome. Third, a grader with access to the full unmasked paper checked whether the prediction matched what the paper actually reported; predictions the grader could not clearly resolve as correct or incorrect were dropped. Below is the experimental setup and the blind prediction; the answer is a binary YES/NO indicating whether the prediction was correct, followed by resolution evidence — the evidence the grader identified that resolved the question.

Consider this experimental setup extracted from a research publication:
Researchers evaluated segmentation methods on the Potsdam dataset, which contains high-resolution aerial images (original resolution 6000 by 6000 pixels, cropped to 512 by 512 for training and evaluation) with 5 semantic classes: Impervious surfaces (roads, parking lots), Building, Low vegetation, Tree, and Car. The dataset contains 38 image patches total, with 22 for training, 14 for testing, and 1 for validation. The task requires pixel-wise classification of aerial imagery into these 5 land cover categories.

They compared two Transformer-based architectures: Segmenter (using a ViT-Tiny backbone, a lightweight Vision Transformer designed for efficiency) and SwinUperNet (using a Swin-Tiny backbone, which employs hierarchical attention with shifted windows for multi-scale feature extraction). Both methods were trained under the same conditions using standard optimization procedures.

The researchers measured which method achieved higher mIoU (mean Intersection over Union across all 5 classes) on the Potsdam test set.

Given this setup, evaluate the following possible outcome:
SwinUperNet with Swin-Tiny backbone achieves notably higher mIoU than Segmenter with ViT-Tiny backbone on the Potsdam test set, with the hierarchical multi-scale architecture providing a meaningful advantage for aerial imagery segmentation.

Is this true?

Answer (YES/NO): YES